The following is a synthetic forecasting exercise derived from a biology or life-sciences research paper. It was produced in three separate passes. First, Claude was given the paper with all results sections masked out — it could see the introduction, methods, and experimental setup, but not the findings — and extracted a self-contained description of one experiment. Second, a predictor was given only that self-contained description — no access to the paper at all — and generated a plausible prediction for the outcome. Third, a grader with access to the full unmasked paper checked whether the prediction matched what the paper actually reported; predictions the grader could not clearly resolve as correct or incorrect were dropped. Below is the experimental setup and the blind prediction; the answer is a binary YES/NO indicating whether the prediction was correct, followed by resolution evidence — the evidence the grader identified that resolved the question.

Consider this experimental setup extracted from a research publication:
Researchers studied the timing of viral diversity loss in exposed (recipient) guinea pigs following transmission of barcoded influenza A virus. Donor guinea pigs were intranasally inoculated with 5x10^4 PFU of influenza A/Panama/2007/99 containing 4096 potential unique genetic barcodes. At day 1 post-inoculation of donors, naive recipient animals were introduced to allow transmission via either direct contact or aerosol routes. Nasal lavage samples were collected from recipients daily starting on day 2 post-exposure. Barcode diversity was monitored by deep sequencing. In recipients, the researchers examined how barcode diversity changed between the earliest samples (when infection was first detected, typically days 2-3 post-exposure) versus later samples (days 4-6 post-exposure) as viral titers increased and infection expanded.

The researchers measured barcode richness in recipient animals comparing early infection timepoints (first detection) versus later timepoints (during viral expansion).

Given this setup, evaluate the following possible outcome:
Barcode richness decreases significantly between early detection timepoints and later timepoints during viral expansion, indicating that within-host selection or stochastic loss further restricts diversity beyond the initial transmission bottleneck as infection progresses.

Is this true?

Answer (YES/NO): YES